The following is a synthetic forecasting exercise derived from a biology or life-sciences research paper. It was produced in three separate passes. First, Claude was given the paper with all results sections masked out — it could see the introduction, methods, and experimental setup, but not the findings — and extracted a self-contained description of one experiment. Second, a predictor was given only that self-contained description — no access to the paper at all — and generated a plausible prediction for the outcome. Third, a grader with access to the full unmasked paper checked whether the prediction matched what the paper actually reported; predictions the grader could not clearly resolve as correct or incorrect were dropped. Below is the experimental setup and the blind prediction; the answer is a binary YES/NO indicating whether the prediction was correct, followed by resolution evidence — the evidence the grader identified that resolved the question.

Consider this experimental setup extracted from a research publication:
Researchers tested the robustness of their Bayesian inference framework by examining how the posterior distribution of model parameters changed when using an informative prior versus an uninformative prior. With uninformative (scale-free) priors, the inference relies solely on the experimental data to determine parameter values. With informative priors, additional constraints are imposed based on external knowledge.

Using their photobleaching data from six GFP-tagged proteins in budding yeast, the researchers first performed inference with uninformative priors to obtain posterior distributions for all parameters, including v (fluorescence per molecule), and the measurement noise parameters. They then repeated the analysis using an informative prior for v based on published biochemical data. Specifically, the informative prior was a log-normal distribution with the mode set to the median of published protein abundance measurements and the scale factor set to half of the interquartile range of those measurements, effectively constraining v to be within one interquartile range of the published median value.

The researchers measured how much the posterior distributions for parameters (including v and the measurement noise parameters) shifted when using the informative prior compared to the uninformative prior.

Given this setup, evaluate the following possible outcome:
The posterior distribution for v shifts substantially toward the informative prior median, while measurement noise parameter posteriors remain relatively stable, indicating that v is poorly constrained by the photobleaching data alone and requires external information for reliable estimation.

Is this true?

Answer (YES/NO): NO